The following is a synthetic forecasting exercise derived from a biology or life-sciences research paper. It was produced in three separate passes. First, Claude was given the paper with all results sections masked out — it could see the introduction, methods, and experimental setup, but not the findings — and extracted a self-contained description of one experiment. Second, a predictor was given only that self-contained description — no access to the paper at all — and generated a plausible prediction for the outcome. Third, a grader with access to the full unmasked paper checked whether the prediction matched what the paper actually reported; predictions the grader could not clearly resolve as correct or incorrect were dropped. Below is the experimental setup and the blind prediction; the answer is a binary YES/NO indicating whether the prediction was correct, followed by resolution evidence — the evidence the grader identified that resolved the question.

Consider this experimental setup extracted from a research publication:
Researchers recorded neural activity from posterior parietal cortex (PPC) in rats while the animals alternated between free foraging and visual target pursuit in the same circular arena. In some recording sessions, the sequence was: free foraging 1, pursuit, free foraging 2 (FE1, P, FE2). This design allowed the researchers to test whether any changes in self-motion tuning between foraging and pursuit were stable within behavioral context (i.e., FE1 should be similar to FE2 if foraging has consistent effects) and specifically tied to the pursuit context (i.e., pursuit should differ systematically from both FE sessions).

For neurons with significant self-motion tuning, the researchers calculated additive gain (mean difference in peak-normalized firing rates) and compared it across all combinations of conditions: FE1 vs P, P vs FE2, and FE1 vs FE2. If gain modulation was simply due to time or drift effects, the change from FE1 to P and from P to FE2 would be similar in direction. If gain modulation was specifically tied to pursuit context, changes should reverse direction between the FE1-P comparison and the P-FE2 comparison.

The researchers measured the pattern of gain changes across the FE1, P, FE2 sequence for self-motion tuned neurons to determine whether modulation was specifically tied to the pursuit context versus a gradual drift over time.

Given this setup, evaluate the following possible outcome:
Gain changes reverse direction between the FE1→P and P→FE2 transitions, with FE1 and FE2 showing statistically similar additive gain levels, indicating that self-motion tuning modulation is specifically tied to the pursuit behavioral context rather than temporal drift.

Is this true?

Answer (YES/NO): NO